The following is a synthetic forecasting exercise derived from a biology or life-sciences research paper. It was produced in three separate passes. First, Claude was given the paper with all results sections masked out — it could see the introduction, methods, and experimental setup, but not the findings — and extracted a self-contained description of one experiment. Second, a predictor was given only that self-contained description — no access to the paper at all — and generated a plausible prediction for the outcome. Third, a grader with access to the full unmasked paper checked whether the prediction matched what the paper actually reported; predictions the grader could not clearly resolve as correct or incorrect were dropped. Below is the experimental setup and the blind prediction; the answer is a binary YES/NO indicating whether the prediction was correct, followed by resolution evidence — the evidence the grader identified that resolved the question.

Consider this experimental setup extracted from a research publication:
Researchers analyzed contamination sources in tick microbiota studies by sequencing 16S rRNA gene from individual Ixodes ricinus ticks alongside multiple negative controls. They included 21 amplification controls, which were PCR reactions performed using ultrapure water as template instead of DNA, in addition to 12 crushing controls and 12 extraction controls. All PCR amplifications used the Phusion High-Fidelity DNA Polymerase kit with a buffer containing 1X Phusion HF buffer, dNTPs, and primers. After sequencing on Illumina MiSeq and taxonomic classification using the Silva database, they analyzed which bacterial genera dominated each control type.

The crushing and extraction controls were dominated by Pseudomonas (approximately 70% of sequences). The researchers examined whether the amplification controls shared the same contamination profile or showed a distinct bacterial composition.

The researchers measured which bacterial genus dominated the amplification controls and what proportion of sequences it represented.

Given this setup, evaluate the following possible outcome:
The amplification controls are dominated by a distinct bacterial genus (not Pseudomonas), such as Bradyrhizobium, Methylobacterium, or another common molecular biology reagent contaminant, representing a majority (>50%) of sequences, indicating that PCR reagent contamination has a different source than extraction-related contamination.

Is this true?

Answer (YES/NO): YES